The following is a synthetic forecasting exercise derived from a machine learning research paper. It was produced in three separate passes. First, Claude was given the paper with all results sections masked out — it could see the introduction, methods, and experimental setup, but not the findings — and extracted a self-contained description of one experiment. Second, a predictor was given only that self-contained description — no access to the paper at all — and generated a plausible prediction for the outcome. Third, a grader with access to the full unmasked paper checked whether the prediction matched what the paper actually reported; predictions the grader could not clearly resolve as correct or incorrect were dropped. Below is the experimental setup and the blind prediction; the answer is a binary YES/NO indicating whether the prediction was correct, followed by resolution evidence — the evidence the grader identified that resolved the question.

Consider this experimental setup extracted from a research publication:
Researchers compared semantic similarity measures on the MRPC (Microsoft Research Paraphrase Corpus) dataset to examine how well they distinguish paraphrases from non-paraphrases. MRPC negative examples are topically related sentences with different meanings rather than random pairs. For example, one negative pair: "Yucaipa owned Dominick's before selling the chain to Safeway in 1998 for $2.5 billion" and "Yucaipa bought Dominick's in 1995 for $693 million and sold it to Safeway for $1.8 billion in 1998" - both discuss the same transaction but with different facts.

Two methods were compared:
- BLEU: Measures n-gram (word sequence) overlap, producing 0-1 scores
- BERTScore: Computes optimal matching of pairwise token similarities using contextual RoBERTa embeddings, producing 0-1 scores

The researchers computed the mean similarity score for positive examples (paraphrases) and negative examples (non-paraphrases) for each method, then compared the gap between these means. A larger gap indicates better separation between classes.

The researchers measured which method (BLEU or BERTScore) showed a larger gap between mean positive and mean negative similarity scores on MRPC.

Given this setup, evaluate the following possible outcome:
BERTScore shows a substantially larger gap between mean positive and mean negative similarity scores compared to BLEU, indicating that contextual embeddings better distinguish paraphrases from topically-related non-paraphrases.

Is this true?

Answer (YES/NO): NO